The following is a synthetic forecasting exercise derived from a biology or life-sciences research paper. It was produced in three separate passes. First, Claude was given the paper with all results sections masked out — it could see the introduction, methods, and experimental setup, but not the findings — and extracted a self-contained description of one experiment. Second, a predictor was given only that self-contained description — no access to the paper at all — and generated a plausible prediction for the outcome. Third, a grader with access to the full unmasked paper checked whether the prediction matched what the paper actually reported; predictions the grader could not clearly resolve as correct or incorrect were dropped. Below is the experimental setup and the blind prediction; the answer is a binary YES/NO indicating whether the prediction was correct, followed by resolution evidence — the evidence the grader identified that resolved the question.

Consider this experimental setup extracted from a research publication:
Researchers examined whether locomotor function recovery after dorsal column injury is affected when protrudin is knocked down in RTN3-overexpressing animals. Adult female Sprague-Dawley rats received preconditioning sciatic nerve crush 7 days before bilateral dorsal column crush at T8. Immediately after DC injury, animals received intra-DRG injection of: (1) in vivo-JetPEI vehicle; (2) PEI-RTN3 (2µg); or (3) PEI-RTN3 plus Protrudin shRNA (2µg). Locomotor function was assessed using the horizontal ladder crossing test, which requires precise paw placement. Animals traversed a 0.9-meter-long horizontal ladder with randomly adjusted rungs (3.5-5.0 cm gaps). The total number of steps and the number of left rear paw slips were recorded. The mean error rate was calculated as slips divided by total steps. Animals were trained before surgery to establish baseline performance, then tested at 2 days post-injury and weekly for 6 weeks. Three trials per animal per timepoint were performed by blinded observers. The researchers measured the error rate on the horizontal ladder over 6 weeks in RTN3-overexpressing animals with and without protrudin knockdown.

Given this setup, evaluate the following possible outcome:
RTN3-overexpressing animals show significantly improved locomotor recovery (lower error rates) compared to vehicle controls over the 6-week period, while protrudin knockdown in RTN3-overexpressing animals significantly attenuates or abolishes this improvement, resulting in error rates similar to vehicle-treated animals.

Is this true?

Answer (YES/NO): YES